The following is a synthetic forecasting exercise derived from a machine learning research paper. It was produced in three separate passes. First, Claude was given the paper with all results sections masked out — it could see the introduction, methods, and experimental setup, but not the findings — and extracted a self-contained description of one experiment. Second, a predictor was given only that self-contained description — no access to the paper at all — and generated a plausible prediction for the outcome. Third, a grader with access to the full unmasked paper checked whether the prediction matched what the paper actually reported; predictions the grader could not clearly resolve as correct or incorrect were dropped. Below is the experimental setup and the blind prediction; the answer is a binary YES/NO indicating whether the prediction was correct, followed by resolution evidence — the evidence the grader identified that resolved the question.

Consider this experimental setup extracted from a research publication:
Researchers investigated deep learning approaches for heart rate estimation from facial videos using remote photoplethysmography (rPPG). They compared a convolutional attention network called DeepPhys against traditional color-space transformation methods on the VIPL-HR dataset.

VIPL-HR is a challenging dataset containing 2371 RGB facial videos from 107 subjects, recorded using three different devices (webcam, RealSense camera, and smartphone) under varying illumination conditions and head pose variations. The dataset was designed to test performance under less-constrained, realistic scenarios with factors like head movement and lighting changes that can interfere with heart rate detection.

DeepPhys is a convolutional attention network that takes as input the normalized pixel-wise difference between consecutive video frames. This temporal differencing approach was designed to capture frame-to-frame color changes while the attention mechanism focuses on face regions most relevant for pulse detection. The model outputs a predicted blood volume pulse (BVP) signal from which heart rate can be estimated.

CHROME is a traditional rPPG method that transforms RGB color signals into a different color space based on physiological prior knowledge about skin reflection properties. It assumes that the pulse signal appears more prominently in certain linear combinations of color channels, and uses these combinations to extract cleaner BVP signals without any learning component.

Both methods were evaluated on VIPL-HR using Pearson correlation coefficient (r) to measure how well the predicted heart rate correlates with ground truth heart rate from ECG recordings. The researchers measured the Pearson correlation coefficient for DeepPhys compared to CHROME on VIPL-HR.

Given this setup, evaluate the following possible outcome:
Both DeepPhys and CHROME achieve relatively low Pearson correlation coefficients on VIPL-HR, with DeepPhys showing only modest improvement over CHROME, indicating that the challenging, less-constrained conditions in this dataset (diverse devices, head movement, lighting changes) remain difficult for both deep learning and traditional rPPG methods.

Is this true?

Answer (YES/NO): NO